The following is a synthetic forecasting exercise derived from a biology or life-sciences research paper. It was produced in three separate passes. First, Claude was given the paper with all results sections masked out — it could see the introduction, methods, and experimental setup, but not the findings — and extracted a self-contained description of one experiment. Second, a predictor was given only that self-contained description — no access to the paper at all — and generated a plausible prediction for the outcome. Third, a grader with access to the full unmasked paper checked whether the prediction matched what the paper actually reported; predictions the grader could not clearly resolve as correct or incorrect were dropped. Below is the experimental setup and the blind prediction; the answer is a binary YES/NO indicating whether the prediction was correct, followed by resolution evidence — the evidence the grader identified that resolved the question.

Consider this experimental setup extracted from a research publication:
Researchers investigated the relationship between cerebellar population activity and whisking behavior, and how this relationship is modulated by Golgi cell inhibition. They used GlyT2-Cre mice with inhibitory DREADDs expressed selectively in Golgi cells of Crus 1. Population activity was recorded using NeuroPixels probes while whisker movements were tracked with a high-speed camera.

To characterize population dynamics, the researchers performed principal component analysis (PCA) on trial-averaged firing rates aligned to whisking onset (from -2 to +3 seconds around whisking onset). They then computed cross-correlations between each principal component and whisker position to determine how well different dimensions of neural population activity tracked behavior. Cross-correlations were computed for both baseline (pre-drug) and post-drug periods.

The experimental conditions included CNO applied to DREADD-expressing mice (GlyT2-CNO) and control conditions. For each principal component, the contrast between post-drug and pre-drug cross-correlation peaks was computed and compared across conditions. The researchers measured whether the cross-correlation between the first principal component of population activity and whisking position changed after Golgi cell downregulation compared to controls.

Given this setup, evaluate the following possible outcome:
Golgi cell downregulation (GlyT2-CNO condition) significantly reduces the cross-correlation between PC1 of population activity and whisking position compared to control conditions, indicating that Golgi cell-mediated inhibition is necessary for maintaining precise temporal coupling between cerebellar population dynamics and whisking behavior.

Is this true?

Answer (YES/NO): NO